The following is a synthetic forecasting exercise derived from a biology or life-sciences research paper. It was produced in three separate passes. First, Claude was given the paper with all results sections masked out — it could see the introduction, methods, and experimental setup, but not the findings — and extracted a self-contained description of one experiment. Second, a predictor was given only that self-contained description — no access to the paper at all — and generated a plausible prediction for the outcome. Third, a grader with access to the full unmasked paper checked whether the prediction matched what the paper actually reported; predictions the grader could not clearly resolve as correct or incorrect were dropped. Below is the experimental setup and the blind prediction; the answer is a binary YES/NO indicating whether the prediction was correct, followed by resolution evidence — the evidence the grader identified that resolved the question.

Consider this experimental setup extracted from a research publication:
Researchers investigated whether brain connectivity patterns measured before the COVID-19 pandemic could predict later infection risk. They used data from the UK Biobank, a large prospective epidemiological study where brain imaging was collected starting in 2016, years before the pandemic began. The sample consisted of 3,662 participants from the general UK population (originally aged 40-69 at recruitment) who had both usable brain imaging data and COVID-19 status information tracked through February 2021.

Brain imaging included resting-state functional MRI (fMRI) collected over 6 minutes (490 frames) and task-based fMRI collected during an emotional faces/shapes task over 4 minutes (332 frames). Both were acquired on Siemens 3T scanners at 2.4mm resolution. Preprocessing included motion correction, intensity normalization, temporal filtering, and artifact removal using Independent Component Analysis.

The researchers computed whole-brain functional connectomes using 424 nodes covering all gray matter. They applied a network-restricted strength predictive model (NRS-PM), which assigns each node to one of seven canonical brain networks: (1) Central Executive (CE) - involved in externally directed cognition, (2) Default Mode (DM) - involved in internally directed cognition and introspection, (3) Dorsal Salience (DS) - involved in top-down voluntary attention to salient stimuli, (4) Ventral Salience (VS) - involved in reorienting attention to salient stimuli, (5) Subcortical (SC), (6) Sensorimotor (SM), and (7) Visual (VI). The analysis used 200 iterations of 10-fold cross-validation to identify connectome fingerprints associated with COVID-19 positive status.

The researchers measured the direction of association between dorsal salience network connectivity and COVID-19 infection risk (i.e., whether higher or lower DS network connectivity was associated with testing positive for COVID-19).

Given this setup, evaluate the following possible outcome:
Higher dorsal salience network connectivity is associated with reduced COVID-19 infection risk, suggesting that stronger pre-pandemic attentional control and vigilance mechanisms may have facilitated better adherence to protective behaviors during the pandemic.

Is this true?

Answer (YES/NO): YES